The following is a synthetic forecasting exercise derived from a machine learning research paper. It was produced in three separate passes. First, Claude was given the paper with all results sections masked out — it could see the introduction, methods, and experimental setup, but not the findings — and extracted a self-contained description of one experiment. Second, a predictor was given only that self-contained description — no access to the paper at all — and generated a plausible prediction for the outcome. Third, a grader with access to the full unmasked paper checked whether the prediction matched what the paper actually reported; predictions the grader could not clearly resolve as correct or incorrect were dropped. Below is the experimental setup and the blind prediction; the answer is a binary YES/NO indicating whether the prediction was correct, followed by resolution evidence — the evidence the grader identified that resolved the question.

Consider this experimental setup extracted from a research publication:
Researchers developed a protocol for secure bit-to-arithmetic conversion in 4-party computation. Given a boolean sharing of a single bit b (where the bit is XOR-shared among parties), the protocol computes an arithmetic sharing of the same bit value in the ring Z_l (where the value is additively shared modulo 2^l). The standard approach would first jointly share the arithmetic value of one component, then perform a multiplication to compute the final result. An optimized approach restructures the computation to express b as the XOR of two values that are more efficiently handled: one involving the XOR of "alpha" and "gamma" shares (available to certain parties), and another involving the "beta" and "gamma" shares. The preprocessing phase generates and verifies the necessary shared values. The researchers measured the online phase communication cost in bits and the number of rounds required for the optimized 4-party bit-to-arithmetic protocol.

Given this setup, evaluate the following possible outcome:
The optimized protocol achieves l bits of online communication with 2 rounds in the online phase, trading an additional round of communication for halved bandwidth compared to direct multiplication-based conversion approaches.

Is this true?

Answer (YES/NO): NO